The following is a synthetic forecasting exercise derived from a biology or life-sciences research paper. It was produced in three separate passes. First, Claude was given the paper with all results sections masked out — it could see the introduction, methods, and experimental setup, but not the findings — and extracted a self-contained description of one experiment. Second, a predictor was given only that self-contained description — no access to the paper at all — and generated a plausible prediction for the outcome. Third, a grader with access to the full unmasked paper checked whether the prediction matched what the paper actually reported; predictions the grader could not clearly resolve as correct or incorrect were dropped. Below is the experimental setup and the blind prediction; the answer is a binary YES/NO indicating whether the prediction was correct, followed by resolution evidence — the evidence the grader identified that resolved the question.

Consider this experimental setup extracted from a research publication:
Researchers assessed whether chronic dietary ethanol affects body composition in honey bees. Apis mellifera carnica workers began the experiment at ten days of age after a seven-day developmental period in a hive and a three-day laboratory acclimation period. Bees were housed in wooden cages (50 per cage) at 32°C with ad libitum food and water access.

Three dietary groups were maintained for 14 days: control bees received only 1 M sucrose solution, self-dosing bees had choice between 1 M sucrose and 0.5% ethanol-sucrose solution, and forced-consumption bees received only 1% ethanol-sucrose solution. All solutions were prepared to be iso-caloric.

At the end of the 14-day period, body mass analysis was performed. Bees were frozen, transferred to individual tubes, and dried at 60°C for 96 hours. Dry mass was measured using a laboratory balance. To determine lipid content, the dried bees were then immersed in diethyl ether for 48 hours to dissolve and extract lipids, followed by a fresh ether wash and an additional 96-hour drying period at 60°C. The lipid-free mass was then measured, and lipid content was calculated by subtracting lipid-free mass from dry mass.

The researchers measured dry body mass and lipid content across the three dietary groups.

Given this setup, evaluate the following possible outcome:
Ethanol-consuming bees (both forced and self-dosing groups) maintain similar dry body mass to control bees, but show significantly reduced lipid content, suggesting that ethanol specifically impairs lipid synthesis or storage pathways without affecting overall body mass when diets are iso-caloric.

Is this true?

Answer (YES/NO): NO